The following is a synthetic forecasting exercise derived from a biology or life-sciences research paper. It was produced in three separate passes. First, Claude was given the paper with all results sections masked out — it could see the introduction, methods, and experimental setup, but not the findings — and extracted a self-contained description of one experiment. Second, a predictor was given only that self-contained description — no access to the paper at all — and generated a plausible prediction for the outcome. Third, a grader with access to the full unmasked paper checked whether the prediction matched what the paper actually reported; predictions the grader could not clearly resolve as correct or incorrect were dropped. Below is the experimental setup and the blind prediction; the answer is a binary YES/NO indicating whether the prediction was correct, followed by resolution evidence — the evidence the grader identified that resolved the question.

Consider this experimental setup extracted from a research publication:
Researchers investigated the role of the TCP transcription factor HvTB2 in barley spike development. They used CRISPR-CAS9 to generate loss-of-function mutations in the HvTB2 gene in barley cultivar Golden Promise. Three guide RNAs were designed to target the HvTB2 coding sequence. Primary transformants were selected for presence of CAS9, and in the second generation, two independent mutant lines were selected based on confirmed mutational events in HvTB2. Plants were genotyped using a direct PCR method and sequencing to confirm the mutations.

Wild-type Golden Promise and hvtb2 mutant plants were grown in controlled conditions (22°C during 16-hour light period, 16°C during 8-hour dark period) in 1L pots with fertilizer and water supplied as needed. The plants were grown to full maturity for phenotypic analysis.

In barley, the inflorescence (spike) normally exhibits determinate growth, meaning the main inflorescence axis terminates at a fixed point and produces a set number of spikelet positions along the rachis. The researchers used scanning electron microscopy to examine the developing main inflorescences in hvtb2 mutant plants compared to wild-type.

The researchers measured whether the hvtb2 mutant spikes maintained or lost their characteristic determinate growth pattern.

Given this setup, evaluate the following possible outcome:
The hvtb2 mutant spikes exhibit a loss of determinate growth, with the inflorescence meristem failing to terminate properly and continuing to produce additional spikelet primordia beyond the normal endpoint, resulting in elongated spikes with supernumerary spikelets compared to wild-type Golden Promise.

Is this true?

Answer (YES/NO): NO